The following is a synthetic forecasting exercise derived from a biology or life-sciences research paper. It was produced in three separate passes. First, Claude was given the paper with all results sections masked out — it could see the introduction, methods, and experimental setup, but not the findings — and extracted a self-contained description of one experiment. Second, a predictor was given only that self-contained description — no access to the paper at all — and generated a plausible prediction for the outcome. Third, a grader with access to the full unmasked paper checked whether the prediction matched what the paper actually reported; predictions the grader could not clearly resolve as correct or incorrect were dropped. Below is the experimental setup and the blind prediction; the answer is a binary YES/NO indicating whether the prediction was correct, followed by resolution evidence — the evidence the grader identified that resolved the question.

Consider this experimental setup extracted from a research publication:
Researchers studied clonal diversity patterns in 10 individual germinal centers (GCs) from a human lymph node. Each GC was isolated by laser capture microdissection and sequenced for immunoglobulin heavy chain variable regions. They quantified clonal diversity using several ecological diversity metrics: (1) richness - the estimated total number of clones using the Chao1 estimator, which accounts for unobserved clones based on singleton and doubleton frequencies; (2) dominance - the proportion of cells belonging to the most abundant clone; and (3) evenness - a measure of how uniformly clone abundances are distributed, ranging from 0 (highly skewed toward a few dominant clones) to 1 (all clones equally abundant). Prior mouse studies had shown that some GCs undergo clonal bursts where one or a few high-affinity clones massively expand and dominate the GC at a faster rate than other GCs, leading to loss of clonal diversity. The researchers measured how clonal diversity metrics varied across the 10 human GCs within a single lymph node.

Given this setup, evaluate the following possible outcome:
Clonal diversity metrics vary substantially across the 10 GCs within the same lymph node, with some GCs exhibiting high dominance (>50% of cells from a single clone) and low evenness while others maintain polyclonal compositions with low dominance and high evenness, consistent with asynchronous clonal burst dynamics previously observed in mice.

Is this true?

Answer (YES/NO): NO